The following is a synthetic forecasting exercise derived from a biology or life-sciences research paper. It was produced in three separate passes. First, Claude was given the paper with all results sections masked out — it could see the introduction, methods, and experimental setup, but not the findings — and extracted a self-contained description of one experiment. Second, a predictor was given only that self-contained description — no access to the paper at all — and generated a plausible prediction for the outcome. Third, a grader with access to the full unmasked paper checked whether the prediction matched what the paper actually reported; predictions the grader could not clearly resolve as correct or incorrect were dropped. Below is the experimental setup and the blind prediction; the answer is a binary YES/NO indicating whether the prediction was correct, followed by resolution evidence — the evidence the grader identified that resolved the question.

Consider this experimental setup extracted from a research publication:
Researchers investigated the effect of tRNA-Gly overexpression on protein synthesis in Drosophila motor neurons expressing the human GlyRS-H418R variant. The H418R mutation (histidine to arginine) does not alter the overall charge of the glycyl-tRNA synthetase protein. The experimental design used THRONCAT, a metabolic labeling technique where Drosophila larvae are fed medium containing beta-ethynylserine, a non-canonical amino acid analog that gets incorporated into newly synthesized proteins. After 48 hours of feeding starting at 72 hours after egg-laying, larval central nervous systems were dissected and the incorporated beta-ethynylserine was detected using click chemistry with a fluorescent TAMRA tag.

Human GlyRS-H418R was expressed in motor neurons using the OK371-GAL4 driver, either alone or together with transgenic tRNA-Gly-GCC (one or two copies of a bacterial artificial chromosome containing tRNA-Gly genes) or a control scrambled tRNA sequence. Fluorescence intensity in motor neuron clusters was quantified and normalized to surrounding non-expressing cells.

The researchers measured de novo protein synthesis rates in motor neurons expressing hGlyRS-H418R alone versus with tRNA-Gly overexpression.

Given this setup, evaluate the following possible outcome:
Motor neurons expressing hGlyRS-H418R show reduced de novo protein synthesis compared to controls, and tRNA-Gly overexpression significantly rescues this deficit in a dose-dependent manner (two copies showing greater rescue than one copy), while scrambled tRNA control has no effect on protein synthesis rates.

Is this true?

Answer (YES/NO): NO